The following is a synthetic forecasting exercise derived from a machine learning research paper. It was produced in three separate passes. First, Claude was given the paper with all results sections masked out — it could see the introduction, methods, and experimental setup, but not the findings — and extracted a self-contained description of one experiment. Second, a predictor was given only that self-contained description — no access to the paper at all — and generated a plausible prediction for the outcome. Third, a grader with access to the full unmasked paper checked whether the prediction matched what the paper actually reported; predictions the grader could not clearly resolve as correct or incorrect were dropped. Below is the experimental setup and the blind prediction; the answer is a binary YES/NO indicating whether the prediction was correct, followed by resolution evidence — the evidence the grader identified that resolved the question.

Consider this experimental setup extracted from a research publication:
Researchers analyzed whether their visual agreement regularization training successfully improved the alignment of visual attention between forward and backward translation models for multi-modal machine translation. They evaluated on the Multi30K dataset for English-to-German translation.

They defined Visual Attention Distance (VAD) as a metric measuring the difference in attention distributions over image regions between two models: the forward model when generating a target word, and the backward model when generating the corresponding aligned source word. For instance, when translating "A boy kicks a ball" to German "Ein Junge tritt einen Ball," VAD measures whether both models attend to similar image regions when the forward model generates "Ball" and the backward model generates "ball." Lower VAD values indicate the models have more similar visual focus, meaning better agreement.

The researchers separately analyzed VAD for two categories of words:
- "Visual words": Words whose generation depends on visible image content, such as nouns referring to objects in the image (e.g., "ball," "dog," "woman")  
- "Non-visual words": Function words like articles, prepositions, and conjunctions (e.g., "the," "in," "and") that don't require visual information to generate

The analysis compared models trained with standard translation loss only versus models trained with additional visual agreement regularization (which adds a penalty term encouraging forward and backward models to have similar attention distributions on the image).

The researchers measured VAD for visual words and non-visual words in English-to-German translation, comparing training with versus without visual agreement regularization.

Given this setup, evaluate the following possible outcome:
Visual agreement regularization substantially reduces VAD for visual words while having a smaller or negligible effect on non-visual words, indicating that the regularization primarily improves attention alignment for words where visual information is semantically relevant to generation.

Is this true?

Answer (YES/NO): YES